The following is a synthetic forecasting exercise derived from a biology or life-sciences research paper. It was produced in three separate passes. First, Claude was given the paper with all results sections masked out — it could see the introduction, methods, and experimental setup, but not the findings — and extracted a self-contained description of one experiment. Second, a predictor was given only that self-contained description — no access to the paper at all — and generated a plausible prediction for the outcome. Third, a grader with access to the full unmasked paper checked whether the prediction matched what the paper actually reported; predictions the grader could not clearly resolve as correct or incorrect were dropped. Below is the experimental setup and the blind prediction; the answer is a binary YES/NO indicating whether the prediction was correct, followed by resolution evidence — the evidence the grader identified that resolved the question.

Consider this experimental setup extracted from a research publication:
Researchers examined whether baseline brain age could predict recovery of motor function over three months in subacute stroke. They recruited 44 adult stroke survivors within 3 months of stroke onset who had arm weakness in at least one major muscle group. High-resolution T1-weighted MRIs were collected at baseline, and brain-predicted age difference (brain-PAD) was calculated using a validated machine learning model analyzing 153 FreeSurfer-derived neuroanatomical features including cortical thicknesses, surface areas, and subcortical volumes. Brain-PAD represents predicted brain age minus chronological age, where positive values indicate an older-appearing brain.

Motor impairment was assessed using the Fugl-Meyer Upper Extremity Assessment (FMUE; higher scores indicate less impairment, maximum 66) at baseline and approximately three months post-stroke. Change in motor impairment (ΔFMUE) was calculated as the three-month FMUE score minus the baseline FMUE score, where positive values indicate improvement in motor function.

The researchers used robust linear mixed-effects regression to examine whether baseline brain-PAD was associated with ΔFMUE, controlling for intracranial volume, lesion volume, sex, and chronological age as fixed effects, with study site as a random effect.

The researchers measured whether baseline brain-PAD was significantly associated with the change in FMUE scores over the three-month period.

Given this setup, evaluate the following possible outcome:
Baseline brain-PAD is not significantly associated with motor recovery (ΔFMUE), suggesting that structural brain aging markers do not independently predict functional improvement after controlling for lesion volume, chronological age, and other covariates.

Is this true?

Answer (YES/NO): YES